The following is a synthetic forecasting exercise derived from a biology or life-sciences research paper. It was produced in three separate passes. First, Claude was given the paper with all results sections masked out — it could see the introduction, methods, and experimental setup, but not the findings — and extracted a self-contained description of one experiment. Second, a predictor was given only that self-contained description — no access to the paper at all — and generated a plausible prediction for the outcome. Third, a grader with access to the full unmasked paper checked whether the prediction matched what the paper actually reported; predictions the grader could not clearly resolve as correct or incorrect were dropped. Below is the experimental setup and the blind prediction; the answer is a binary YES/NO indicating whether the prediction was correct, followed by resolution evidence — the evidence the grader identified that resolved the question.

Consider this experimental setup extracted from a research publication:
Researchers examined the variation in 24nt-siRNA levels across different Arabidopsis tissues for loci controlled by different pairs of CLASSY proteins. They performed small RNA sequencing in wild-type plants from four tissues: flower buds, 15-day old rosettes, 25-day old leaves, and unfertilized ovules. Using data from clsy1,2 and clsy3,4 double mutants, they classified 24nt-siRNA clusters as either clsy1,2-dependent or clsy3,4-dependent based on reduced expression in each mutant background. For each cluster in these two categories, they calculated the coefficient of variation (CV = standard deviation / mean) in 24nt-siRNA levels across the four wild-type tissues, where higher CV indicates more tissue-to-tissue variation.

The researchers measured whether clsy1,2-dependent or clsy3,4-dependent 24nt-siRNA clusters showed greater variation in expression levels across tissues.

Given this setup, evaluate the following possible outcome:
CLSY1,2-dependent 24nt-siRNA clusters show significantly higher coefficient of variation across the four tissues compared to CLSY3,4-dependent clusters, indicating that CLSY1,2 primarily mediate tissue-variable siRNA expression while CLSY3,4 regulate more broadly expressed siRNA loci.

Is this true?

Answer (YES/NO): NO